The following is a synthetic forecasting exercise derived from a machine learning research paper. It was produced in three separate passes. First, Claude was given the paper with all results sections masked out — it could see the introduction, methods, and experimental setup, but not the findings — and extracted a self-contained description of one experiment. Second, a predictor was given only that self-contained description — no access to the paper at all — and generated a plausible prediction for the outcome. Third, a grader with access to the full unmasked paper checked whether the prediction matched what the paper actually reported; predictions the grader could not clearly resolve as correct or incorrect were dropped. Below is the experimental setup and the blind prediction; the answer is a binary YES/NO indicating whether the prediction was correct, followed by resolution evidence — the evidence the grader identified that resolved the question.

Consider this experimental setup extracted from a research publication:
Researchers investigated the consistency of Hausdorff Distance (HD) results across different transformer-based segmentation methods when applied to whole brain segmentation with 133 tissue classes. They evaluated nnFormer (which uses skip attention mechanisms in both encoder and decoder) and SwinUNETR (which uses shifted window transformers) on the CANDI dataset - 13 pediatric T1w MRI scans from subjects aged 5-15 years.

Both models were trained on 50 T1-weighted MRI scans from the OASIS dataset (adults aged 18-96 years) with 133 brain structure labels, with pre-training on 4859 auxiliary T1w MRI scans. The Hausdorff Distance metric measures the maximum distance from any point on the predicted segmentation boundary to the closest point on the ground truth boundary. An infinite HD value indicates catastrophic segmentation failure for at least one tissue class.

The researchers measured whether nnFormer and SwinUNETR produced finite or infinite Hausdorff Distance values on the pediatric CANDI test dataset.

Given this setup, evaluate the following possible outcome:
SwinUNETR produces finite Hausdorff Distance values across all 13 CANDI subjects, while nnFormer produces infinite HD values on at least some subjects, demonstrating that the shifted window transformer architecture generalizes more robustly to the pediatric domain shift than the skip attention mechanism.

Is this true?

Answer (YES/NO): YES